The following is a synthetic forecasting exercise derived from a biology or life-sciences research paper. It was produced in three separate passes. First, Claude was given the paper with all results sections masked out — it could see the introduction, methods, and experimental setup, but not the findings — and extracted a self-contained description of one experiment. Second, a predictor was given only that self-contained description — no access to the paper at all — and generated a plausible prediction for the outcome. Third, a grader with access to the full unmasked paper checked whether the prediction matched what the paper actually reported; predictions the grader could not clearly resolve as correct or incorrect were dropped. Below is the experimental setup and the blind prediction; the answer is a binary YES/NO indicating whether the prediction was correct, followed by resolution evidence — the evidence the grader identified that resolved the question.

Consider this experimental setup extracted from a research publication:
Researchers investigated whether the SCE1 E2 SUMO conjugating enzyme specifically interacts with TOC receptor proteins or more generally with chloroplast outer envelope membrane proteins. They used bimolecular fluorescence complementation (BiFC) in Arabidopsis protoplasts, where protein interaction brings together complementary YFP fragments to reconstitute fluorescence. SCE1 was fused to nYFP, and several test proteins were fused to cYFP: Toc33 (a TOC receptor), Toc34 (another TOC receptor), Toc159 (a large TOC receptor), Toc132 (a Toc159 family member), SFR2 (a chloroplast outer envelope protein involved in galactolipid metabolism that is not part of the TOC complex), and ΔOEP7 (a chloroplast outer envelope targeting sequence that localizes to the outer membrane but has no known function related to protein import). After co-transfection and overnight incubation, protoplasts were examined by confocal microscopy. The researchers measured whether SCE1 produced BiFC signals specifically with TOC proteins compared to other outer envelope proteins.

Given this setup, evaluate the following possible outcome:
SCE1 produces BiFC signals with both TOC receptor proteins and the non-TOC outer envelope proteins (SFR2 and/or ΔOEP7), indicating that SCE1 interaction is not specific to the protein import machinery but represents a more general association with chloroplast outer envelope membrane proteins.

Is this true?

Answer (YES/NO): NO